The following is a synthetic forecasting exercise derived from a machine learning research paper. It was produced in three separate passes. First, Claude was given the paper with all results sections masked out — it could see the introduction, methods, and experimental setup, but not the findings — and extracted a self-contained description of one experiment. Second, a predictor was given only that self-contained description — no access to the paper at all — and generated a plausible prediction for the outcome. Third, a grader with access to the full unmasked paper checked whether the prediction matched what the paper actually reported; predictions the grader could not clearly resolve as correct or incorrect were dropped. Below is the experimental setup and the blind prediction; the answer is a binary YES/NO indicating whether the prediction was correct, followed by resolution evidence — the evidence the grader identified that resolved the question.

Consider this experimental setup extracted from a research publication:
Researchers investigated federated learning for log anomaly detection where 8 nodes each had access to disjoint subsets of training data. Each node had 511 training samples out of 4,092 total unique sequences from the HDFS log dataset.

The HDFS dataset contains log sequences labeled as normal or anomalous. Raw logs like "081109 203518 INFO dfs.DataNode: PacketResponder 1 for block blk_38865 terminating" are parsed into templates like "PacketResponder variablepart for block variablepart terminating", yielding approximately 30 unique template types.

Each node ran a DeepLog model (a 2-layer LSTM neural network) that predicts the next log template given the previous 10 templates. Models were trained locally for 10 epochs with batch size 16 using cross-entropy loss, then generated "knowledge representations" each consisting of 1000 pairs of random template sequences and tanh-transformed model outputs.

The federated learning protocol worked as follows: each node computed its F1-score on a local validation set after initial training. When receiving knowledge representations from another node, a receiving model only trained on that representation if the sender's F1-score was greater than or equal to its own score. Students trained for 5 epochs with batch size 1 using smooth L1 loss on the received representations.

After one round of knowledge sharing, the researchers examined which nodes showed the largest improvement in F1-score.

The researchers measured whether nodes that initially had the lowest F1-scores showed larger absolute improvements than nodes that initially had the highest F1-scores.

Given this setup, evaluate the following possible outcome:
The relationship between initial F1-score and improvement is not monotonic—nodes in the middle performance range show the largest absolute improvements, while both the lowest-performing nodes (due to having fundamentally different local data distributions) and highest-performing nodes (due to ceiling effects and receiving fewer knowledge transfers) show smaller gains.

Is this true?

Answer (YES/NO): NO